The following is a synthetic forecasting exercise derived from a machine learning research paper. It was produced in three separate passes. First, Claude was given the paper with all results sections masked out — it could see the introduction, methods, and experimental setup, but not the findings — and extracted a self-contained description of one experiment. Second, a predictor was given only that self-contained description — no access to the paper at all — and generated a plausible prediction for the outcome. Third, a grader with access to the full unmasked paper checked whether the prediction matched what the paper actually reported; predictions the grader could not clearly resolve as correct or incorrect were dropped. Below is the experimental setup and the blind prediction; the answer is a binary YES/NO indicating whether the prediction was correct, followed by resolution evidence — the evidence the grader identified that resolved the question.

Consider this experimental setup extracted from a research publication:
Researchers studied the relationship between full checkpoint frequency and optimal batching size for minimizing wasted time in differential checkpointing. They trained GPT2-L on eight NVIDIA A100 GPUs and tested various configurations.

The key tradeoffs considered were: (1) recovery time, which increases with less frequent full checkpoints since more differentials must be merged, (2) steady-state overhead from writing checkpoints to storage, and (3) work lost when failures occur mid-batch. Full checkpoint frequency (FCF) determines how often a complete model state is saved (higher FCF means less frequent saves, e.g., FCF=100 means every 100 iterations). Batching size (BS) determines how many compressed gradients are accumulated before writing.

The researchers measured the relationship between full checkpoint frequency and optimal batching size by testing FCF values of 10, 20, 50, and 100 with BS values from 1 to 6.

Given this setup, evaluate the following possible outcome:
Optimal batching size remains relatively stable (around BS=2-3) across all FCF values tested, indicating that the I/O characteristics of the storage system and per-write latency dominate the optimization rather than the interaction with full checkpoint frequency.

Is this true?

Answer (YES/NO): NO